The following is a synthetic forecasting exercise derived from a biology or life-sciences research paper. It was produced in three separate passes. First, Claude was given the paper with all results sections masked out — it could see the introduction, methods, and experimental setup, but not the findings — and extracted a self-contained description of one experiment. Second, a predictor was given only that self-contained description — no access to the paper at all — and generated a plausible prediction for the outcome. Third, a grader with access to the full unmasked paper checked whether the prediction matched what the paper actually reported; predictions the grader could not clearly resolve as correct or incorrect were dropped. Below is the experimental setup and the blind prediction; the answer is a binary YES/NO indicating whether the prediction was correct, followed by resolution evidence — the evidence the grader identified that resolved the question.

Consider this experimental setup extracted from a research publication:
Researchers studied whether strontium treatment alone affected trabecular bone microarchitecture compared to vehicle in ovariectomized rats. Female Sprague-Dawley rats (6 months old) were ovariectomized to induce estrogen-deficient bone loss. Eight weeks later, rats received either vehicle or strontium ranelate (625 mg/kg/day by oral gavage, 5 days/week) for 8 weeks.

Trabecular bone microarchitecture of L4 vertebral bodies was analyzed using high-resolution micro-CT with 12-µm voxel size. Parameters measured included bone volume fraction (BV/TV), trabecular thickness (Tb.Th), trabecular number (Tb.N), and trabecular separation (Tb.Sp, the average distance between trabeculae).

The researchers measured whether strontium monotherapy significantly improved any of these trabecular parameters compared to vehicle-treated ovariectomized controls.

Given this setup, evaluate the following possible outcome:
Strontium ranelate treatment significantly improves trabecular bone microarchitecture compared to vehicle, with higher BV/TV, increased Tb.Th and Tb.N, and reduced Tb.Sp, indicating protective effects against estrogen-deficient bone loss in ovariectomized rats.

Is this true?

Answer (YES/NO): NO